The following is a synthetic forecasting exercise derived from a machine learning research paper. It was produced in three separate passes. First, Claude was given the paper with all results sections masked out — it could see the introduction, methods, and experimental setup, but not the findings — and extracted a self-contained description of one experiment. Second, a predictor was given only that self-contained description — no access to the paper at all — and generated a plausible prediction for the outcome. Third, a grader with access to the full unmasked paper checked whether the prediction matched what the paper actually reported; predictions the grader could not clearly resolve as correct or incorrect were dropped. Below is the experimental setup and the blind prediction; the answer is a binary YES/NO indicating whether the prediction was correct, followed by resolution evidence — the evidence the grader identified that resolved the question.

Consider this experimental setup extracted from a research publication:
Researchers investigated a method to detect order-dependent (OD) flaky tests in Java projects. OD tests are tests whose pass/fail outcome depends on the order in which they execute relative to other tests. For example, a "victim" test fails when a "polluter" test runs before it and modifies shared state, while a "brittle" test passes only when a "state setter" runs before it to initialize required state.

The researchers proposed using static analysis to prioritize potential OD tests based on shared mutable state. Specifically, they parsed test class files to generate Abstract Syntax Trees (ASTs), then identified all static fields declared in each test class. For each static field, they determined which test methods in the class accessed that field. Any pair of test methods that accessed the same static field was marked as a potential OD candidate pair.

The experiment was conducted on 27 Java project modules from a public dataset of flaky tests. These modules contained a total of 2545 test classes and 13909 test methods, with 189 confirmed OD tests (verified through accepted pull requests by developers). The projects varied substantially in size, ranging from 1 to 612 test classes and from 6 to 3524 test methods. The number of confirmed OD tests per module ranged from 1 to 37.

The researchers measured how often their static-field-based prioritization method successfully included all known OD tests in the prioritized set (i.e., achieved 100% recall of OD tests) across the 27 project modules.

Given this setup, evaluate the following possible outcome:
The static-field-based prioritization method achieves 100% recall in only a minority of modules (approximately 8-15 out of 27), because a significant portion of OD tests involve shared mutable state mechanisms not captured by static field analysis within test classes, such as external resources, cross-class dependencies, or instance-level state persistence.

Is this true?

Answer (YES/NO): NO